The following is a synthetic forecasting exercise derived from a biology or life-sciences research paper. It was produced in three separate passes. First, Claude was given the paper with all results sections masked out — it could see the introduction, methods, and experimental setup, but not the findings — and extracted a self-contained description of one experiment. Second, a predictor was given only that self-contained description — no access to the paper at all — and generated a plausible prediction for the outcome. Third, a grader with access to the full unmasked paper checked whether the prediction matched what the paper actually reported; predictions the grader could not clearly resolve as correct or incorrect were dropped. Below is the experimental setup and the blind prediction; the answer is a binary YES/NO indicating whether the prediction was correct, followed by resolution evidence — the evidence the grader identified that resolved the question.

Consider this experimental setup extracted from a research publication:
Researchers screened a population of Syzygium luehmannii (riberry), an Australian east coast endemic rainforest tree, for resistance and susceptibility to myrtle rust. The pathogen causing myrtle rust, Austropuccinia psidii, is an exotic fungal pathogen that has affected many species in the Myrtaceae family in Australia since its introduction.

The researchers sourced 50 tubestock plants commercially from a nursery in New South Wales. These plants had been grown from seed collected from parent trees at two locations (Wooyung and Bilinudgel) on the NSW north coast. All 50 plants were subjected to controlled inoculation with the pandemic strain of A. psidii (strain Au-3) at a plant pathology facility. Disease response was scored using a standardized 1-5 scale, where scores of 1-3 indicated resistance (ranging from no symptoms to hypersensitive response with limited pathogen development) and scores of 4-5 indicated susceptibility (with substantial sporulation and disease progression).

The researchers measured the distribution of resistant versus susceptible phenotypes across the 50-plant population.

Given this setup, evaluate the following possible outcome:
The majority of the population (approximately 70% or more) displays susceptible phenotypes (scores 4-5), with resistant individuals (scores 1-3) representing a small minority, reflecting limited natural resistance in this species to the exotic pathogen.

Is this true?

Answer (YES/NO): NO